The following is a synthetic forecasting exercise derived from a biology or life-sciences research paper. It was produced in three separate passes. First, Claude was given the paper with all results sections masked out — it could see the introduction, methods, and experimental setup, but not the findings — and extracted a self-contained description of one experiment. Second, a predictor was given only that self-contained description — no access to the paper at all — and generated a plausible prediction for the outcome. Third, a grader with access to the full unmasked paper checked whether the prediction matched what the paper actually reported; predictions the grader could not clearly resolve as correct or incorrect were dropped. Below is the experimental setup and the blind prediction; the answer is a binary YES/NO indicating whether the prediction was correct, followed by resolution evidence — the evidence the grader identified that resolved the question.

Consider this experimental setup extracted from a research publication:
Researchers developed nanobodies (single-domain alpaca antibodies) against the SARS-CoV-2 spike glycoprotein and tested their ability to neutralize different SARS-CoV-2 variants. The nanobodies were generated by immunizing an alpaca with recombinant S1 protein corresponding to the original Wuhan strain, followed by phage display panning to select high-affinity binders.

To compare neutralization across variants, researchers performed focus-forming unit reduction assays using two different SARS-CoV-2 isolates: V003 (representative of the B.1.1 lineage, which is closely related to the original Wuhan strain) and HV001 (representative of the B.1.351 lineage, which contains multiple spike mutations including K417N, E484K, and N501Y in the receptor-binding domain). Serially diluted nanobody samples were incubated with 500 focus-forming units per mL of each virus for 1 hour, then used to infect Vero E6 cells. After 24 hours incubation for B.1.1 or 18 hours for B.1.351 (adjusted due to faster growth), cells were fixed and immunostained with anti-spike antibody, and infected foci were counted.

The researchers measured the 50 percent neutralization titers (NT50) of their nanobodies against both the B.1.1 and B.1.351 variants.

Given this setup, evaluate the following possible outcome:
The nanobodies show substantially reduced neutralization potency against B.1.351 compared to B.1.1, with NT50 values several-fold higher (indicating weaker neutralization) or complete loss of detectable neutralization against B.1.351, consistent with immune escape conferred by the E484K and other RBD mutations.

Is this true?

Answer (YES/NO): NO